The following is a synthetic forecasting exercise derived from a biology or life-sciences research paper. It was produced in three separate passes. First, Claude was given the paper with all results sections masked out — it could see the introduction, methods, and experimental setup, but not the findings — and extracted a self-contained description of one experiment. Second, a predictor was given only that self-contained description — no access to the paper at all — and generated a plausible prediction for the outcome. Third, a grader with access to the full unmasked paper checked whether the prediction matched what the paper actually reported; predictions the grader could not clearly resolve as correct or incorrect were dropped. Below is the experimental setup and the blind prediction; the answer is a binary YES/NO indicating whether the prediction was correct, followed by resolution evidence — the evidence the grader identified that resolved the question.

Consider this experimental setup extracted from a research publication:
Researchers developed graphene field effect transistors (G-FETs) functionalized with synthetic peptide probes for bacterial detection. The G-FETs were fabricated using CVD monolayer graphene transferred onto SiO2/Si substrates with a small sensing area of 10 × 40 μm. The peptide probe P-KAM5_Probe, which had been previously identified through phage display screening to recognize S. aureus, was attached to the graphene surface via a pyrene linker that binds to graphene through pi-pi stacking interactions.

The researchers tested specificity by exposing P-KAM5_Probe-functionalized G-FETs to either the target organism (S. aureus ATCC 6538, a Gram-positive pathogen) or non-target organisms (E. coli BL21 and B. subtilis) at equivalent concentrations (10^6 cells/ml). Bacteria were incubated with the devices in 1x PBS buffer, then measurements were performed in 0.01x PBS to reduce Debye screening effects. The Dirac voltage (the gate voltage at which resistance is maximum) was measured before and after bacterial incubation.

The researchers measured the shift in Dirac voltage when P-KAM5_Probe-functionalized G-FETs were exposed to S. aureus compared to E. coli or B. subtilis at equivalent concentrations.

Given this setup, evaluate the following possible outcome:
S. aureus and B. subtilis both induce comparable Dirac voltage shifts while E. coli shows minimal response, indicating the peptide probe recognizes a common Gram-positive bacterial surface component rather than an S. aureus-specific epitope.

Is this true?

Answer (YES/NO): NO